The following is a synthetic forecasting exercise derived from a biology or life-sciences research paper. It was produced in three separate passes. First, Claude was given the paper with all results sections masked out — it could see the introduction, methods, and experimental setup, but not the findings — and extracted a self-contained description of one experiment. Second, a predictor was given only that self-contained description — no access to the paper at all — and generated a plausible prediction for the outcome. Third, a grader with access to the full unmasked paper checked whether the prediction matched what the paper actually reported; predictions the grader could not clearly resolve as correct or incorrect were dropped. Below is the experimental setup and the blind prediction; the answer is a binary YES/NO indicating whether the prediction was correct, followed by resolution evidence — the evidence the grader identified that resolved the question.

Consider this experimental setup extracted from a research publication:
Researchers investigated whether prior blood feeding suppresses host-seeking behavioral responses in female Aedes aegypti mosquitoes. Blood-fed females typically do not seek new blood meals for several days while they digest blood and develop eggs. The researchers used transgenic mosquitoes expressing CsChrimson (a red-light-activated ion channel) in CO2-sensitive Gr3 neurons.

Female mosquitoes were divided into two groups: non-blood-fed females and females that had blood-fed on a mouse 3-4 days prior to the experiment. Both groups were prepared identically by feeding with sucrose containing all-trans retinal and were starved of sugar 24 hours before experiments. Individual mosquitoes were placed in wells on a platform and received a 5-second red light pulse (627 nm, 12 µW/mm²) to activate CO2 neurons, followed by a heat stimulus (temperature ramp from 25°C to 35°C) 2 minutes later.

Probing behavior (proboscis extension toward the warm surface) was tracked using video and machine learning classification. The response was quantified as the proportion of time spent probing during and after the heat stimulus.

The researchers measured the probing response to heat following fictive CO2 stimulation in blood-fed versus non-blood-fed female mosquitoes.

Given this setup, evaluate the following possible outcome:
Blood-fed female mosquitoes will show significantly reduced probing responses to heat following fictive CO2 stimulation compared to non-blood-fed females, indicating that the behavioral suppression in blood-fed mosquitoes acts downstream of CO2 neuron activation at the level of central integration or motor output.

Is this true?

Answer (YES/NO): YES